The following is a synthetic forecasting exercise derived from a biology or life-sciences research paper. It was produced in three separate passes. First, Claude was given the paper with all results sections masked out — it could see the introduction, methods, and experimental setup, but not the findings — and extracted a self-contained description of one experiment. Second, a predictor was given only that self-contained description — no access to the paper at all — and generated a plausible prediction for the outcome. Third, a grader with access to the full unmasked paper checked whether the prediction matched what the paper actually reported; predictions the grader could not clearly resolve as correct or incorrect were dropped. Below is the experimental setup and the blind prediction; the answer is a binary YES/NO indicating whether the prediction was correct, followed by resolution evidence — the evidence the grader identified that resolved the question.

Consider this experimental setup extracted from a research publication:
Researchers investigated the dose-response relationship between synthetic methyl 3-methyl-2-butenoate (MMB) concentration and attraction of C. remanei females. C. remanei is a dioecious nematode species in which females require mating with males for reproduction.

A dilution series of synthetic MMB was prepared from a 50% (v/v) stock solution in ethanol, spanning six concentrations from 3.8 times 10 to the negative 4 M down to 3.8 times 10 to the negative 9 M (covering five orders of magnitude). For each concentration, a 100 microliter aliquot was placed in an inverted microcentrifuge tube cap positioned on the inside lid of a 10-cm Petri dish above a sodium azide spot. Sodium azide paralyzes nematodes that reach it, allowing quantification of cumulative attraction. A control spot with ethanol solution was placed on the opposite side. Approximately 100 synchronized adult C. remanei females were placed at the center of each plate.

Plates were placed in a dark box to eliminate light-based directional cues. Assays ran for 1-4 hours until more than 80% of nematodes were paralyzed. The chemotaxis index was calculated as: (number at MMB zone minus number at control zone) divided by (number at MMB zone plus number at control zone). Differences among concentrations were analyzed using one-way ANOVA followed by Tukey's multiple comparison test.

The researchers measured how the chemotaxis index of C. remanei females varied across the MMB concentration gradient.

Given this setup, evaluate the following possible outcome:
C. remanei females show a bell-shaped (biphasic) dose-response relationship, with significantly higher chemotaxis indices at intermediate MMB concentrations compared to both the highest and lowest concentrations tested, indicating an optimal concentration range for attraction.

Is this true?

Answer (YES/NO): YES